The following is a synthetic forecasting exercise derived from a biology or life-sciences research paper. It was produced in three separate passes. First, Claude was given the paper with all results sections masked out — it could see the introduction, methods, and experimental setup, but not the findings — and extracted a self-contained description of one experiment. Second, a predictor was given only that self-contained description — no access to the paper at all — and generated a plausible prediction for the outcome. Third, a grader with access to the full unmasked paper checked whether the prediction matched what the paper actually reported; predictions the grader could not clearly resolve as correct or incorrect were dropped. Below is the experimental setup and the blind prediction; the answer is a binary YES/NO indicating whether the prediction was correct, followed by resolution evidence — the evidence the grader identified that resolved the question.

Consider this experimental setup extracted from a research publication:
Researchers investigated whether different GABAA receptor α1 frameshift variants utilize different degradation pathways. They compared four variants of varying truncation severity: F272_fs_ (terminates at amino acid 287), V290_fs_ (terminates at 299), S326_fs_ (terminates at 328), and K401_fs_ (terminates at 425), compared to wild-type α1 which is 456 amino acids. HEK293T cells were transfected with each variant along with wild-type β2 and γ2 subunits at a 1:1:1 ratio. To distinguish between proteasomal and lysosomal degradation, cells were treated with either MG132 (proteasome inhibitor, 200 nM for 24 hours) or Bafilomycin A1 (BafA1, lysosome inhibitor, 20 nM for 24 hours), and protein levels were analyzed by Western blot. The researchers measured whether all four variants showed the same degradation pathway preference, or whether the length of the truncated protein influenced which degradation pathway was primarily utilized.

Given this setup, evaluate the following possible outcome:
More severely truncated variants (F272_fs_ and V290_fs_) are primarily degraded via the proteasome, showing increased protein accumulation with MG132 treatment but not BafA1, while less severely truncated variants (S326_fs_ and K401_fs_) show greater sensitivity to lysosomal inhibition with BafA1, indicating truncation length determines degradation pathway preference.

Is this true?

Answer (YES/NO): NO